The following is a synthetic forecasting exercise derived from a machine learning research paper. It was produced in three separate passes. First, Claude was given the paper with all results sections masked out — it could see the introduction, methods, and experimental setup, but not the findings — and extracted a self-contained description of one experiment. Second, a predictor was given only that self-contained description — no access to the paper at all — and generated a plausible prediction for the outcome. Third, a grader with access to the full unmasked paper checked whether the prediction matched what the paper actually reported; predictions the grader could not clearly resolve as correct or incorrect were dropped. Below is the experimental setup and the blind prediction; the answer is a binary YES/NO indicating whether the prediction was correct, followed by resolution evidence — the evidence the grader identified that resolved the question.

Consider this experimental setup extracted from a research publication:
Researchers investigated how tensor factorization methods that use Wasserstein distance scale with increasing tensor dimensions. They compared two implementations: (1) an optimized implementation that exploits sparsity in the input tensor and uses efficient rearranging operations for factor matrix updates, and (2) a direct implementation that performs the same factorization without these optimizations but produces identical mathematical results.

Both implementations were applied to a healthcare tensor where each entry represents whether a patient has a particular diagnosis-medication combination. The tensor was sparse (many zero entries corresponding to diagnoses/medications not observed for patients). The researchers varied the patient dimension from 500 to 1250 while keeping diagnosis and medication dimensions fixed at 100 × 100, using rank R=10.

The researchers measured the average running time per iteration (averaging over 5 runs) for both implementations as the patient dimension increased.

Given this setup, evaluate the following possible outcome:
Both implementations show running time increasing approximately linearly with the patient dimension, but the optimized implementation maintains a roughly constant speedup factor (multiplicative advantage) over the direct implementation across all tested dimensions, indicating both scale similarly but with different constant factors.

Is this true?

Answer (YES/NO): NO